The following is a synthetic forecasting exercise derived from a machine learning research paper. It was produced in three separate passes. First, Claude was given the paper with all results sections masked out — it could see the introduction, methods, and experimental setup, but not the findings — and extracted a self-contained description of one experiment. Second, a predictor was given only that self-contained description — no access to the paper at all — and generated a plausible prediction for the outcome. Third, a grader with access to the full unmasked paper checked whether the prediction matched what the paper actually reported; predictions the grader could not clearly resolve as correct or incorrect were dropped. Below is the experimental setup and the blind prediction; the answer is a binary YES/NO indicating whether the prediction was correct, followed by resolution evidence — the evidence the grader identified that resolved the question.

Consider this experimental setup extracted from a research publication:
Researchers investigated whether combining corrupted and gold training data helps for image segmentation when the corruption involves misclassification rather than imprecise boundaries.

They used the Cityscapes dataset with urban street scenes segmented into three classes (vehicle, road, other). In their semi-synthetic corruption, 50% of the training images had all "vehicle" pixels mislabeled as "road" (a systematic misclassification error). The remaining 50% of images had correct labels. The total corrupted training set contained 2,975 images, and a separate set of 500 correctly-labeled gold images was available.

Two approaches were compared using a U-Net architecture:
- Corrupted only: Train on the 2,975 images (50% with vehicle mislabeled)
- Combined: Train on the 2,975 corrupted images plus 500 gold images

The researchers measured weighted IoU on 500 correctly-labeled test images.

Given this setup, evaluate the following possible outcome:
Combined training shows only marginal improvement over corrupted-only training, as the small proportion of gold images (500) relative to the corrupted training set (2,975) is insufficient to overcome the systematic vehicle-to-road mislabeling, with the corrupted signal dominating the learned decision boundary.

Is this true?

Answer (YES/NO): NO